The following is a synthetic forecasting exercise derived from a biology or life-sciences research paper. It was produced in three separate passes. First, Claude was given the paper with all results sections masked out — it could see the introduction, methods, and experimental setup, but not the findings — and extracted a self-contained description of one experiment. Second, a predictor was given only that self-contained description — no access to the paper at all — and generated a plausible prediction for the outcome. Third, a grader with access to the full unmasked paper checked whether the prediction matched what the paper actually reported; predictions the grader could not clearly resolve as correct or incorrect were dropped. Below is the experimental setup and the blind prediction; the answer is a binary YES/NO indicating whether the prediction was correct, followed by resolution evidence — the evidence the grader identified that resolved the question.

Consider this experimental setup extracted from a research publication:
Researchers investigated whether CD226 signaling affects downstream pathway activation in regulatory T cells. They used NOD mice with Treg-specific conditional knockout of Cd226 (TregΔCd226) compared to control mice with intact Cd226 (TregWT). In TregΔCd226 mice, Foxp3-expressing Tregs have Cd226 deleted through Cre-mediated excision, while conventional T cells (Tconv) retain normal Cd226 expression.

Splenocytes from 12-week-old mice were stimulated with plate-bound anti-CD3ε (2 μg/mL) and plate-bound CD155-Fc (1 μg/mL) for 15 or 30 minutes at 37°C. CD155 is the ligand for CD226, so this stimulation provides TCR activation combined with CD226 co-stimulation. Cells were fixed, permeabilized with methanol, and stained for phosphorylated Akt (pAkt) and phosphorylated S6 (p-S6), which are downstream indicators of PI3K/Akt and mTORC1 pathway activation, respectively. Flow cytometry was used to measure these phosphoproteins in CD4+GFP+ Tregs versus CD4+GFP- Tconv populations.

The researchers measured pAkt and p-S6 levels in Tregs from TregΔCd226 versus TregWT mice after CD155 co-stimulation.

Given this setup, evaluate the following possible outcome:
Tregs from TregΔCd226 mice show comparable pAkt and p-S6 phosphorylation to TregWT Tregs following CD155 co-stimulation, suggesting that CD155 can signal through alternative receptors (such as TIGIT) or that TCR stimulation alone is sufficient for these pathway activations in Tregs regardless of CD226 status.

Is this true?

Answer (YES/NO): YES